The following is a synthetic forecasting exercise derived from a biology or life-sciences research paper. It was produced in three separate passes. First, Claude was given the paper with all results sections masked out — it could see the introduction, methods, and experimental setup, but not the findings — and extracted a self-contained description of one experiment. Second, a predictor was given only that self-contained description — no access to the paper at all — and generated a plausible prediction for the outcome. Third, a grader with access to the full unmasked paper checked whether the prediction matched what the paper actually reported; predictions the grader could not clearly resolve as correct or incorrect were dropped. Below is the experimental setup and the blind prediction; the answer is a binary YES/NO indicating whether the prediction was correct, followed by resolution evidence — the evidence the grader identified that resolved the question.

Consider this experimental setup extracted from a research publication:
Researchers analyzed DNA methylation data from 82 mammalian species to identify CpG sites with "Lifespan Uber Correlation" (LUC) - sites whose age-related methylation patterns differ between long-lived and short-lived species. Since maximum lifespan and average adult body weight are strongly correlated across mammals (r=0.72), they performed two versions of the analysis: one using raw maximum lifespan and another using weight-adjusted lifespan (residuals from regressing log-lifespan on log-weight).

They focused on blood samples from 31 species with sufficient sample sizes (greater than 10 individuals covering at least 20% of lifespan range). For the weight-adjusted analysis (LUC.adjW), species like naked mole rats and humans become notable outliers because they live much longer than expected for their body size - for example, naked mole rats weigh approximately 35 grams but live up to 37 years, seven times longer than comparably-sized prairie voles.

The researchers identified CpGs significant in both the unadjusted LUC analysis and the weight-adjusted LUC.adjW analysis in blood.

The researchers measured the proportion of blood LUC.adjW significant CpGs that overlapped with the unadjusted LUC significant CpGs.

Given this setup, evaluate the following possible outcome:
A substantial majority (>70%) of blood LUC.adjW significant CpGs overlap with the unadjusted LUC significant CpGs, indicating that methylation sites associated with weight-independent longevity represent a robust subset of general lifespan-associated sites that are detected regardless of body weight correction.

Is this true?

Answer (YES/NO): NO